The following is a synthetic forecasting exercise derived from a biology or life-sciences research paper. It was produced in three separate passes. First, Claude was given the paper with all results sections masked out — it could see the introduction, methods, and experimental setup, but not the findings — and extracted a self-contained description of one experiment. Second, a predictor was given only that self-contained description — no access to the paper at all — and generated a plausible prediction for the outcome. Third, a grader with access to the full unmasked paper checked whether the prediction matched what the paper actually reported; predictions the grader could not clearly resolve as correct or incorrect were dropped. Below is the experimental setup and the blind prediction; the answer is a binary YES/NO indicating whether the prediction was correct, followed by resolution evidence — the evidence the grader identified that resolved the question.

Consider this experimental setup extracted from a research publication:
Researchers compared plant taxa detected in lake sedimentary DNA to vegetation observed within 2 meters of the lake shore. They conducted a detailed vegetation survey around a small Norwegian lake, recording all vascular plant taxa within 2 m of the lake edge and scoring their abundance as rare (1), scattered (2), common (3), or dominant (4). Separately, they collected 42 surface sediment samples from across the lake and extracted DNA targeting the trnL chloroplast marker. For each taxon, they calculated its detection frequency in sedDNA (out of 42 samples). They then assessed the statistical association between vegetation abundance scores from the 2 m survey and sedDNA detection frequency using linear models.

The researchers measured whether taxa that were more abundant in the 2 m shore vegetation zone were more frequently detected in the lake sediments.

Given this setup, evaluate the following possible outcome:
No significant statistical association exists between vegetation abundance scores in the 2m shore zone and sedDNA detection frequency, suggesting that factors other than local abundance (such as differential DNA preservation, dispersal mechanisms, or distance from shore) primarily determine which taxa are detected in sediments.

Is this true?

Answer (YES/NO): NO